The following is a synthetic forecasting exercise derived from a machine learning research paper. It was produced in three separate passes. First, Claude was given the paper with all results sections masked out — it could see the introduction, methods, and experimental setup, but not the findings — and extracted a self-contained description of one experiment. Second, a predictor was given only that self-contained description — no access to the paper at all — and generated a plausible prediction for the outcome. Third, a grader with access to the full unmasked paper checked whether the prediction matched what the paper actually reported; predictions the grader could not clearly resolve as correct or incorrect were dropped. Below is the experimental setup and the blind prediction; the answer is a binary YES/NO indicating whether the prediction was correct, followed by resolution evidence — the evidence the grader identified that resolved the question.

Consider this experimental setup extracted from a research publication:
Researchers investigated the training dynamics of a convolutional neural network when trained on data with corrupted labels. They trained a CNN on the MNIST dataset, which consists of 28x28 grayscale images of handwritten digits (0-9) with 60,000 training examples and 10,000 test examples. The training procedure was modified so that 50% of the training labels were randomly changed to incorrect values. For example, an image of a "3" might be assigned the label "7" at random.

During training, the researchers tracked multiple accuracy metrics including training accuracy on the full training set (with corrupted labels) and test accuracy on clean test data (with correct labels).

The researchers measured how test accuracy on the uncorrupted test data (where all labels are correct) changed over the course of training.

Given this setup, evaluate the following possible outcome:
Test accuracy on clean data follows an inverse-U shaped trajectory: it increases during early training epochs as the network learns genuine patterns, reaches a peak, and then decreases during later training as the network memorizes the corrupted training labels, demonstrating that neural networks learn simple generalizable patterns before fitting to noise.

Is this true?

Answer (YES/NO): YES